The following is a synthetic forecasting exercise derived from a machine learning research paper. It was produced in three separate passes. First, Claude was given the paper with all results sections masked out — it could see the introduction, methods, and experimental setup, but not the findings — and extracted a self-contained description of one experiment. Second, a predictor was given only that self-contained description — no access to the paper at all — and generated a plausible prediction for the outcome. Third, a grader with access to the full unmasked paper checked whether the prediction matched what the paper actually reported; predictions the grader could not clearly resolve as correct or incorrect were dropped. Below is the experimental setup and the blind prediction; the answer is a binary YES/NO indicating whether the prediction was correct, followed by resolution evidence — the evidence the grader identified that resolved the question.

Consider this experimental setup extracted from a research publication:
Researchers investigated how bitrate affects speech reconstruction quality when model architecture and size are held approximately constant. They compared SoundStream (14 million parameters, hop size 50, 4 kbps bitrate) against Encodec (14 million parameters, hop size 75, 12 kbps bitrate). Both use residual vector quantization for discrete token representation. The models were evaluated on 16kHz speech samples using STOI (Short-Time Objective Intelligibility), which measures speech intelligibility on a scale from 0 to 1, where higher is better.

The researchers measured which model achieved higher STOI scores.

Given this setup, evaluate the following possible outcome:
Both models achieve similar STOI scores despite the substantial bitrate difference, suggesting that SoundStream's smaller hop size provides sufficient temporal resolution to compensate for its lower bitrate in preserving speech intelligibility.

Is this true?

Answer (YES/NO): YES